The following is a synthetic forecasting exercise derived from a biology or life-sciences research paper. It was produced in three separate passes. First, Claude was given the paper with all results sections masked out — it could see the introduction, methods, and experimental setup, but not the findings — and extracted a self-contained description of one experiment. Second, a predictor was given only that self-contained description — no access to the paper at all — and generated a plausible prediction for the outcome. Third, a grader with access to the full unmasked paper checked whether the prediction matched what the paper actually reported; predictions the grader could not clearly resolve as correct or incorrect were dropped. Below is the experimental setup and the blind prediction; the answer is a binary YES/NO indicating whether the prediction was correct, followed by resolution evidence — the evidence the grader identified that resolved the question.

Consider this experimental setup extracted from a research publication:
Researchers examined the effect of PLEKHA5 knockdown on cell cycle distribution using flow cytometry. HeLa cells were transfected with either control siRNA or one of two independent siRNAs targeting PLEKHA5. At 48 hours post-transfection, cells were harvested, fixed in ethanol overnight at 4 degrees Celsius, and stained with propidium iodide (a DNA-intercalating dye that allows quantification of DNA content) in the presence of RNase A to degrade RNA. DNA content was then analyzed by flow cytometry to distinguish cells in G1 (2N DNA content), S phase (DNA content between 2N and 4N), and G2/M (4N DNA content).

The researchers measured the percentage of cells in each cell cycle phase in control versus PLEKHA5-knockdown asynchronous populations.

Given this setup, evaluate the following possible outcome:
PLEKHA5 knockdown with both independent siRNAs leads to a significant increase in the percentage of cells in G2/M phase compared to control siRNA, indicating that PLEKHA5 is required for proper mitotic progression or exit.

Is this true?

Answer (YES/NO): YES